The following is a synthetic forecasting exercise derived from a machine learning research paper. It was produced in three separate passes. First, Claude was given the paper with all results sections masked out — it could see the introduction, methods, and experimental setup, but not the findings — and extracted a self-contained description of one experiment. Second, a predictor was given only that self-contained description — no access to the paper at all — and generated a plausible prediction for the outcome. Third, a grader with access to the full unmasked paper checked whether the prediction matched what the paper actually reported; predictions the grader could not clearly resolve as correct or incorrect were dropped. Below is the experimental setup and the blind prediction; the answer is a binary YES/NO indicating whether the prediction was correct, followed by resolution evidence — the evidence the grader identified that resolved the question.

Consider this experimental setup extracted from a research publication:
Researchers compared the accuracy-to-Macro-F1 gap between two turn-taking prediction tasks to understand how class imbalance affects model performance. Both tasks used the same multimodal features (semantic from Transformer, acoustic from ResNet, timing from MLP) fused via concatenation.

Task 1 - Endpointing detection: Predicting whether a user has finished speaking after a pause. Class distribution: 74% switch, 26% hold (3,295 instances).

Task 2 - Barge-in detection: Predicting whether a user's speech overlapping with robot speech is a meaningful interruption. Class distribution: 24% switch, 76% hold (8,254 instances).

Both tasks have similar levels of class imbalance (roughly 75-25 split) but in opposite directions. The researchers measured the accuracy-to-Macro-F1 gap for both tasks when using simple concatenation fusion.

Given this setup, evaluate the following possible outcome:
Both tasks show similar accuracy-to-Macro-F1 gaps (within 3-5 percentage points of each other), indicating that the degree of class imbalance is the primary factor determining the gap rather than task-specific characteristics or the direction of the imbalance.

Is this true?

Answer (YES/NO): YES